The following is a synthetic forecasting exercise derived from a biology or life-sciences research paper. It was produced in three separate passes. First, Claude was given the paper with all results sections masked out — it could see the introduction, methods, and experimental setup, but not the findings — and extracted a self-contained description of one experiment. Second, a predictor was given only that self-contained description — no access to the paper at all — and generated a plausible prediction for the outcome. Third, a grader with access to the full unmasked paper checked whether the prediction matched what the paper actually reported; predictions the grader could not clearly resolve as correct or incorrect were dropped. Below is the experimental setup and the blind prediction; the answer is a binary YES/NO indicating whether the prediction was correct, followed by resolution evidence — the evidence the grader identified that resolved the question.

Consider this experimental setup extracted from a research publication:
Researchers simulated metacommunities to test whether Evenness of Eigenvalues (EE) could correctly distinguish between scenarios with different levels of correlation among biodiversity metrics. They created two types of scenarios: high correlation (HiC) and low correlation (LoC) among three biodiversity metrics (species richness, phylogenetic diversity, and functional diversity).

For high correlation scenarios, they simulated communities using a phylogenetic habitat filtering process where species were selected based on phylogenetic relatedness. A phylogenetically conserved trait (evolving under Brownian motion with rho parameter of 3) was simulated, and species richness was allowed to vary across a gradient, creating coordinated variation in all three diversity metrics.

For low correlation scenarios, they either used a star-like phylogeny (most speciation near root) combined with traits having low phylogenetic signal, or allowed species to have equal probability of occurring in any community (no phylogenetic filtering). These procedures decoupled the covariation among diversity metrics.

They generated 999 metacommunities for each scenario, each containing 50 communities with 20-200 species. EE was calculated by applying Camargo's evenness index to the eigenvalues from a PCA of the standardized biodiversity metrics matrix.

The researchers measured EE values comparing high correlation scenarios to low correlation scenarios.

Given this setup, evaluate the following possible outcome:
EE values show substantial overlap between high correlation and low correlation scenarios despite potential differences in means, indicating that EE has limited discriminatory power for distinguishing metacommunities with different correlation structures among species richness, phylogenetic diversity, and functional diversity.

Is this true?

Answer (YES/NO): NO